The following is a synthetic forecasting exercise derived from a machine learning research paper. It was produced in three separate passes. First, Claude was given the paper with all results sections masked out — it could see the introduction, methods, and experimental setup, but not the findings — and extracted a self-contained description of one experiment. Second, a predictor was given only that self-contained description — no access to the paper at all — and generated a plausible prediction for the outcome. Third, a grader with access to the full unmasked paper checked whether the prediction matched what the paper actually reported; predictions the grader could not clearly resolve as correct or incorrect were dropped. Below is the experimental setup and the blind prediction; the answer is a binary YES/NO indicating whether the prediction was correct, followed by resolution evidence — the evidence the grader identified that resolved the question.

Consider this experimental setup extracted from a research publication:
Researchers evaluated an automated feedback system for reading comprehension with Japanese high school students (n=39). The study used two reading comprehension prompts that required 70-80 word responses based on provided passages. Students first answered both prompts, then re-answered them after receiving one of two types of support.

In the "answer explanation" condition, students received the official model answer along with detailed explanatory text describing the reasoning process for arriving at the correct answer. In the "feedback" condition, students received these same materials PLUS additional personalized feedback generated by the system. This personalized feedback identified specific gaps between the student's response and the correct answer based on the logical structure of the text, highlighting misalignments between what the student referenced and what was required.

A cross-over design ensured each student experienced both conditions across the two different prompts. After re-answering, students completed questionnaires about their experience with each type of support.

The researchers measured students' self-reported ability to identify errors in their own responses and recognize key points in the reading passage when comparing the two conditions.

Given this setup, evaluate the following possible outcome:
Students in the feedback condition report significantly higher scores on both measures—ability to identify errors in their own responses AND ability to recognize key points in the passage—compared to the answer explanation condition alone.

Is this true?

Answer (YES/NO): YES